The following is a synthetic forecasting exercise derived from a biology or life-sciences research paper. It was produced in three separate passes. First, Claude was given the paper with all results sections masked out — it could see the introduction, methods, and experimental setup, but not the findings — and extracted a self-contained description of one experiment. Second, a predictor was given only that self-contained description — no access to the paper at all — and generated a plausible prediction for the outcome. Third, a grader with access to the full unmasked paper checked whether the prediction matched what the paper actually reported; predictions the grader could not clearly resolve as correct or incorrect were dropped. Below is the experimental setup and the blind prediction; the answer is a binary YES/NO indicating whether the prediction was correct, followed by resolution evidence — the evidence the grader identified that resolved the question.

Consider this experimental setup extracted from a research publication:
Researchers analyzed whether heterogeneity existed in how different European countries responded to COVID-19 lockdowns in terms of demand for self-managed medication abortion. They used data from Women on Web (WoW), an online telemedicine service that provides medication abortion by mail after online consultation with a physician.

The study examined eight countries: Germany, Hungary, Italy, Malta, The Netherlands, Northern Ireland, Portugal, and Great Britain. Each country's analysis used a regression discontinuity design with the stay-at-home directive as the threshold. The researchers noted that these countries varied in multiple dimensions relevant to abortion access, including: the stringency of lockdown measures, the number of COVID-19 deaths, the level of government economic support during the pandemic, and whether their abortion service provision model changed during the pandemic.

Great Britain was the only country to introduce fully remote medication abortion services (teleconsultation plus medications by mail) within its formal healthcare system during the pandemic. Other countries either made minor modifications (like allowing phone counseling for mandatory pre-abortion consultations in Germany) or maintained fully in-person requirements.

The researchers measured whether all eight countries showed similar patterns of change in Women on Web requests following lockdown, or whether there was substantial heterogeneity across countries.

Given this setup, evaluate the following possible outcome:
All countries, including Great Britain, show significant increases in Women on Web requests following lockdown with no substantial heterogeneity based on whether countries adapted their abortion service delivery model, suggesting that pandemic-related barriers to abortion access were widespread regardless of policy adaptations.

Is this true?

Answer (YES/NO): NO